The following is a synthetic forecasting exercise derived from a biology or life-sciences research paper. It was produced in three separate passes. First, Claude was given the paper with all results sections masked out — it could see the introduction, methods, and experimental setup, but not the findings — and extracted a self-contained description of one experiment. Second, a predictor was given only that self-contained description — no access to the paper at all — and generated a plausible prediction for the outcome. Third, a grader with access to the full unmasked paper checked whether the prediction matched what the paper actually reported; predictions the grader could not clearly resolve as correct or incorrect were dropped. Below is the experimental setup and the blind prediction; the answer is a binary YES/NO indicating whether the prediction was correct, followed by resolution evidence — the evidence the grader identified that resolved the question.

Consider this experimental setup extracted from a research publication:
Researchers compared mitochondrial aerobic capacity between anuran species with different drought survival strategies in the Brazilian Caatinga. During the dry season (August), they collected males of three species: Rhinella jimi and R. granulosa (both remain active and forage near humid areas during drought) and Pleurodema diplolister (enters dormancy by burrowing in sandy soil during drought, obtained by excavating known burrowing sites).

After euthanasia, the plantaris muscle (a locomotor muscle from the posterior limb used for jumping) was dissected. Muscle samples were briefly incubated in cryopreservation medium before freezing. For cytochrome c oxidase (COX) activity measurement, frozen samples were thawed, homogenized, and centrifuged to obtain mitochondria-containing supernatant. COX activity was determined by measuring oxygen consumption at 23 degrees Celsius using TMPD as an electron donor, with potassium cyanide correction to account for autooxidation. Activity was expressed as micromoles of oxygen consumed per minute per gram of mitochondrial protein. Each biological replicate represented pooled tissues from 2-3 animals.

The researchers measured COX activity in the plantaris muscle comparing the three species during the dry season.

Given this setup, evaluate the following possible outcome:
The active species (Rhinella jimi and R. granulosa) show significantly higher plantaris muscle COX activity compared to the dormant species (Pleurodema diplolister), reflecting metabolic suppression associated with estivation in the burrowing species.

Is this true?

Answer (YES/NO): NO